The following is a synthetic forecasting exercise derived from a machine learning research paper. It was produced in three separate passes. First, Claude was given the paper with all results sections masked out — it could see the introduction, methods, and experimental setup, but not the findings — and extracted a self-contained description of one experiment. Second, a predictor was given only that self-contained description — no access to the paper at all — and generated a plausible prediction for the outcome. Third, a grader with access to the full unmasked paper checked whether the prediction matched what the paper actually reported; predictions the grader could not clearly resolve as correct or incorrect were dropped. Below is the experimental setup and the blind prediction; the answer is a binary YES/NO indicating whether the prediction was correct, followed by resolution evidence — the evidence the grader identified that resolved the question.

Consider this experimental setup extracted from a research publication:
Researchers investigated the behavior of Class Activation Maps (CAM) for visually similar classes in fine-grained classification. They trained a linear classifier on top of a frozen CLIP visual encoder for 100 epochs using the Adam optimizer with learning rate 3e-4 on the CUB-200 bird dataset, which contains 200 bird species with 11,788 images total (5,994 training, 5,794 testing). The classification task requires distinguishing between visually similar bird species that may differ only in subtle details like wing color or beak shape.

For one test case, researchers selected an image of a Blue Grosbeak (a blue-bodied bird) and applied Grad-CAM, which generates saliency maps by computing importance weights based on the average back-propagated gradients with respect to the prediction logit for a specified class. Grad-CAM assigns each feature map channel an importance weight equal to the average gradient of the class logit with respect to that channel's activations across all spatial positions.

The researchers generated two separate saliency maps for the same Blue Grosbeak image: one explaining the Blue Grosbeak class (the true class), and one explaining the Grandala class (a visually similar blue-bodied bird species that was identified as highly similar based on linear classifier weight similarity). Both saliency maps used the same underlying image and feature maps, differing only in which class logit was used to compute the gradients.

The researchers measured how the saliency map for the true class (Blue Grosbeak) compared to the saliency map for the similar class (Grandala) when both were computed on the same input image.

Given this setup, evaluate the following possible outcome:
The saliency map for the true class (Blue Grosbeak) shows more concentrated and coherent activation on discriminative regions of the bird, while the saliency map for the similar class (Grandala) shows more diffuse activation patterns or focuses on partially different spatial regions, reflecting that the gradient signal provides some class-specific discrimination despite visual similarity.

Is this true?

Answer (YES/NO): NO